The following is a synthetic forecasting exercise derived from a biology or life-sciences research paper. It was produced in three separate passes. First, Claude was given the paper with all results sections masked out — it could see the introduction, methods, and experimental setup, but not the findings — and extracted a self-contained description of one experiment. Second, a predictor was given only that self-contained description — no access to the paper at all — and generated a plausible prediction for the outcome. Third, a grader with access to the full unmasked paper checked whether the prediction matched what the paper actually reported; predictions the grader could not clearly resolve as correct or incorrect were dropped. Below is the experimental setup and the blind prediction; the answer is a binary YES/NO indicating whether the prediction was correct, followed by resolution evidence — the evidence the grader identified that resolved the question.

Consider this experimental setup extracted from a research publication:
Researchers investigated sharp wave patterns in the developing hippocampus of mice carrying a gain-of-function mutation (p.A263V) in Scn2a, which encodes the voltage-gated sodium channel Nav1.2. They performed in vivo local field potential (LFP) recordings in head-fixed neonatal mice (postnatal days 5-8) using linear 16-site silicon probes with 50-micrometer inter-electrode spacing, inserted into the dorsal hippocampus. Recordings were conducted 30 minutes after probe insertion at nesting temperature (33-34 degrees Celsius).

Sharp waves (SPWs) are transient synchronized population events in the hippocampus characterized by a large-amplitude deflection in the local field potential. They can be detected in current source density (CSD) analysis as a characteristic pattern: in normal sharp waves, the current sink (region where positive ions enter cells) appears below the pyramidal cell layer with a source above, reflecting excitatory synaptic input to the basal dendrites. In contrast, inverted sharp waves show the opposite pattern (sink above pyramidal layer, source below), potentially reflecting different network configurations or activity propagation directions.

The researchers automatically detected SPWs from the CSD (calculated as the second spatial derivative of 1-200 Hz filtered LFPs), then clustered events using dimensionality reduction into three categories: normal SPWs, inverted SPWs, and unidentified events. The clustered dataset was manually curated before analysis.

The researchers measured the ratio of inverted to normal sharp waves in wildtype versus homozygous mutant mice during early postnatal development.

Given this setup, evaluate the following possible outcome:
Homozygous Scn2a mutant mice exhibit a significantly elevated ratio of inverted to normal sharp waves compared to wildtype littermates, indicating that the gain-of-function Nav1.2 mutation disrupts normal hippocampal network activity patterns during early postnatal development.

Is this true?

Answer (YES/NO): NO